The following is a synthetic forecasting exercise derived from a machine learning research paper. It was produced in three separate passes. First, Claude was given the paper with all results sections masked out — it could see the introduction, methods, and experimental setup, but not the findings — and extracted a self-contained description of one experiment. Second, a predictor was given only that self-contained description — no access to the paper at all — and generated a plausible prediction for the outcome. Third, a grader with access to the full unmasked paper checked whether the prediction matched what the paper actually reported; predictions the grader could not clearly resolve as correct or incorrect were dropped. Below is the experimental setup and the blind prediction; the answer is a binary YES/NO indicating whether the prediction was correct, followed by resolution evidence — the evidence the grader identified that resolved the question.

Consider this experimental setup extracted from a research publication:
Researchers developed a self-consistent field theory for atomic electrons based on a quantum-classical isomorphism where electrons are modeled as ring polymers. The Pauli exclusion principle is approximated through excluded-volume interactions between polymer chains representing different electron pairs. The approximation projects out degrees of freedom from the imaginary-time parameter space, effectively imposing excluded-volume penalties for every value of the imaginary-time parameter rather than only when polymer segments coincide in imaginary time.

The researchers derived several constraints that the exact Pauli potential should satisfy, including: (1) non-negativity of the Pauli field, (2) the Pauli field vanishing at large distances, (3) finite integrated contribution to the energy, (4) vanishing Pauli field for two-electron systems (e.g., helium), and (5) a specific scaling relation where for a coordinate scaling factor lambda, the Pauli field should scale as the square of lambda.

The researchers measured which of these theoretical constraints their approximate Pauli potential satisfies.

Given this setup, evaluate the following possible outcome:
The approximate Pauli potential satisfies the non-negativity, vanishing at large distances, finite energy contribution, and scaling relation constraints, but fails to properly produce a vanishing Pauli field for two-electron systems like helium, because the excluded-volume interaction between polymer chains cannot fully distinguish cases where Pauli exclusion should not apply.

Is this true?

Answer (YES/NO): NO